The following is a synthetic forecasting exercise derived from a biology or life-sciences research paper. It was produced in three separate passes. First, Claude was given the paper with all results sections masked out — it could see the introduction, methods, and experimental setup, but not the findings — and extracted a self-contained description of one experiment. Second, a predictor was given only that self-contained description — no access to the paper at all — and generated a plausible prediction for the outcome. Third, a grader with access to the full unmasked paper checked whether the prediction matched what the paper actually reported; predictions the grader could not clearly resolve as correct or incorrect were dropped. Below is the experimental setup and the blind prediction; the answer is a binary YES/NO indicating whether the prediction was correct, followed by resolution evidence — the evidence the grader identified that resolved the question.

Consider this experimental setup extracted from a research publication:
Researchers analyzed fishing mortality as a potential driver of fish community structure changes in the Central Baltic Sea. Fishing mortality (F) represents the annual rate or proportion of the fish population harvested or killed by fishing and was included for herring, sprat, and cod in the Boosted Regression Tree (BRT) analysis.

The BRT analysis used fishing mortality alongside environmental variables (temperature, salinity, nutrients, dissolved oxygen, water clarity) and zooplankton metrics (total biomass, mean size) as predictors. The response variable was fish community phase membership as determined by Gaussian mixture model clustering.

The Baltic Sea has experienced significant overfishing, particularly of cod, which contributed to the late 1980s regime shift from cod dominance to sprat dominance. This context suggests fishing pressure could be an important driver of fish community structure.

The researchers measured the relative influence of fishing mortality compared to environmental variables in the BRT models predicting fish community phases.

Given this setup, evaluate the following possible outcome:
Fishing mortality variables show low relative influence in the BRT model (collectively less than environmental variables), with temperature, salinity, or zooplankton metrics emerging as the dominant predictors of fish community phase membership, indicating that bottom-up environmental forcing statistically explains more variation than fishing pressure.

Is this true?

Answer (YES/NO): NO